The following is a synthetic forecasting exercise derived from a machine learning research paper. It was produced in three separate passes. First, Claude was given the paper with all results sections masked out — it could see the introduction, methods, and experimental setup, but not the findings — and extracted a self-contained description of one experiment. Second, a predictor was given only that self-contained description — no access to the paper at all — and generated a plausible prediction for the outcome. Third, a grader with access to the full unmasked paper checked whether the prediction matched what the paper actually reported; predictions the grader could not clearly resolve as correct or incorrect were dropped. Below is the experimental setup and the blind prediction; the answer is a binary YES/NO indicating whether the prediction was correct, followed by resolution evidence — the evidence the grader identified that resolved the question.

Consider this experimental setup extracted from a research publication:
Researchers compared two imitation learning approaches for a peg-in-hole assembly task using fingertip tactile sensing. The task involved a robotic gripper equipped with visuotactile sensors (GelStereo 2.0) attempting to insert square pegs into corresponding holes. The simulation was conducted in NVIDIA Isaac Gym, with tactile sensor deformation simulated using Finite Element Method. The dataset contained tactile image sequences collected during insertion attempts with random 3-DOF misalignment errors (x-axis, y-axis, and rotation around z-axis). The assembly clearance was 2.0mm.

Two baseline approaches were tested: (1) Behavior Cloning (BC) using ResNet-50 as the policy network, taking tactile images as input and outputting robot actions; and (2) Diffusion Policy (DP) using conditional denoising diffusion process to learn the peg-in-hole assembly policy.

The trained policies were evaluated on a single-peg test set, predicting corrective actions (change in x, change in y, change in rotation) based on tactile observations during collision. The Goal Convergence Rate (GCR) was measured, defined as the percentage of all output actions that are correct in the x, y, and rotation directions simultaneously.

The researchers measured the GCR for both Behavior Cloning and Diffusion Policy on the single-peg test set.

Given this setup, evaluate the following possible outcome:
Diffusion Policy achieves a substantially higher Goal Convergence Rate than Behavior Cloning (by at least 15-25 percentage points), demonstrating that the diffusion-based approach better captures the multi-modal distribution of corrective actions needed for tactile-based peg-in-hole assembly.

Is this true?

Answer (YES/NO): NO